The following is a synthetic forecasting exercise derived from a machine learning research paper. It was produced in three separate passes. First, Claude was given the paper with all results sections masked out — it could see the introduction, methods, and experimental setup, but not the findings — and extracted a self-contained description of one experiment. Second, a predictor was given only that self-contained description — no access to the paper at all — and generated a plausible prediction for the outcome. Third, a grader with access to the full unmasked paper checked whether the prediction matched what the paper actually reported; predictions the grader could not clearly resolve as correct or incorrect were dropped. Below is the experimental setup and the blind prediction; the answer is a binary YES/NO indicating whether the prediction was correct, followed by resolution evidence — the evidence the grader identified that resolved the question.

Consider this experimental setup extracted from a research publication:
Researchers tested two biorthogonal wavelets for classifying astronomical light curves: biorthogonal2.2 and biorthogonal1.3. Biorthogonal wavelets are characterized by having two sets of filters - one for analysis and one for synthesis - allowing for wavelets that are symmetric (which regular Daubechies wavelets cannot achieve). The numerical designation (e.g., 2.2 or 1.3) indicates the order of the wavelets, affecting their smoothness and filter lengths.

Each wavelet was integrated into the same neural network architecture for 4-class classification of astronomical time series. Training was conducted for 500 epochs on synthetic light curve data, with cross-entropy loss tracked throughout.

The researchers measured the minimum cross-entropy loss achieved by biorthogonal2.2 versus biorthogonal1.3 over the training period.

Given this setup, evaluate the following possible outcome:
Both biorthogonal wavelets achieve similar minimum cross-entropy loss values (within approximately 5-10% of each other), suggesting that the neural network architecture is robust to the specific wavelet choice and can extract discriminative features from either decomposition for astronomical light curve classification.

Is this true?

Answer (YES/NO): NO